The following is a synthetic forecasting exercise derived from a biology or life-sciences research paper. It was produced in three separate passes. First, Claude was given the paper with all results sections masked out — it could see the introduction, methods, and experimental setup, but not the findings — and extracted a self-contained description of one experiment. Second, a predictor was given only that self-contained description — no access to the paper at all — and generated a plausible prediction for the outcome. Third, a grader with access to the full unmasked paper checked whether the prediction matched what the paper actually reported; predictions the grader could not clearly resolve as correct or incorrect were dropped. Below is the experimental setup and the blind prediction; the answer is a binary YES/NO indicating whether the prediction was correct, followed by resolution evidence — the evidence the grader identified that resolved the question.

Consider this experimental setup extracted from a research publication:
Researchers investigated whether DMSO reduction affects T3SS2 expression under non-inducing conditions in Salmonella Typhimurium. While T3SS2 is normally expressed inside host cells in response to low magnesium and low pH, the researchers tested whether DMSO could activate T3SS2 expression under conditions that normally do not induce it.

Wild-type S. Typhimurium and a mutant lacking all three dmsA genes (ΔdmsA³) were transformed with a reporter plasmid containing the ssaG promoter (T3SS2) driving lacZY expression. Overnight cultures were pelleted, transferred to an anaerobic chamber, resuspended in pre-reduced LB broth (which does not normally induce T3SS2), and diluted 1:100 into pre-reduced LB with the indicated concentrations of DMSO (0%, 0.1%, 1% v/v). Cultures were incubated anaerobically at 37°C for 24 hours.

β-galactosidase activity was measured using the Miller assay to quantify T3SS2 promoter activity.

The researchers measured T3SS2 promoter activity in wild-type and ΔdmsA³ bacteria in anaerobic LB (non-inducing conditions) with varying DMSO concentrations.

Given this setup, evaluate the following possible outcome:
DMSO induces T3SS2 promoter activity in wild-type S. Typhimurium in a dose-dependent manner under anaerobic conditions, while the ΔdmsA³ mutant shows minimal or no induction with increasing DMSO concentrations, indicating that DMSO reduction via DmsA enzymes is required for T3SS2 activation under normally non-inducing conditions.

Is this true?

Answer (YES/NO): YES